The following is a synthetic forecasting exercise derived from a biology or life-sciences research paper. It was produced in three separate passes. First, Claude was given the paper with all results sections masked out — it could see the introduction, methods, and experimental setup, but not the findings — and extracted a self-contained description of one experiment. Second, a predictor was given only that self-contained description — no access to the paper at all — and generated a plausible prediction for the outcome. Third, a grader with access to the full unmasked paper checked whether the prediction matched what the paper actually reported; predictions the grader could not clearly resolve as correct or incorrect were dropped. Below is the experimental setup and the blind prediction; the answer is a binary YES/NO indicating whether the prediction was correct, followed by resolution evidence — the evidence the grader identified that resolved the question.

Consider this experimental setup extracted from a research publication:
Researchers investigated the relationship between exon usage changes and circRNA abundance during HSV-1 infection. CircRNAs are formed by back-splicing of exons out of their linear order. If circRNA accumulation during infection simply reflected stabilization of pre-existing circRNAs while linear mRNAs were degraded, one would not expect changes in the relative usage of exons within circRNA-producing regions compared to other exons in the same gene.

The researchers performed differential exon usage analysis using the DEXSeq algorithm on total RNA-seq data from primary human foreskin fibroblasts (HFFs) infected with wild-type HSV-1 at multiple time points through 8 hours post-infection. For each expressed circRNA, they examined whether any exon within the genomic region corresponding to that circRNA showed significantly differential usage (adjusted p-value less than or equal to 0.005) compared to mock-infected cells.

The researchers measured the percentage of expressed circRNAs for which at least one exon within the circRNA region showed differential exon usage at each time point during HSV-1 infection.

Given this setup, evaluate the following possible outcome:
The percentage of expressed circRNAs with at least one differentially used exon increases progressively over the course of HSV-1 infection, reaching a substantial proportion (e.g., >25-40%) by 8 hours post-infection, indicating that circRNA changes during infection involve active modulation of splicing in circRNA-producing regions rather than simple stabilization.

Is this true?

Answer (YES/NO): NO